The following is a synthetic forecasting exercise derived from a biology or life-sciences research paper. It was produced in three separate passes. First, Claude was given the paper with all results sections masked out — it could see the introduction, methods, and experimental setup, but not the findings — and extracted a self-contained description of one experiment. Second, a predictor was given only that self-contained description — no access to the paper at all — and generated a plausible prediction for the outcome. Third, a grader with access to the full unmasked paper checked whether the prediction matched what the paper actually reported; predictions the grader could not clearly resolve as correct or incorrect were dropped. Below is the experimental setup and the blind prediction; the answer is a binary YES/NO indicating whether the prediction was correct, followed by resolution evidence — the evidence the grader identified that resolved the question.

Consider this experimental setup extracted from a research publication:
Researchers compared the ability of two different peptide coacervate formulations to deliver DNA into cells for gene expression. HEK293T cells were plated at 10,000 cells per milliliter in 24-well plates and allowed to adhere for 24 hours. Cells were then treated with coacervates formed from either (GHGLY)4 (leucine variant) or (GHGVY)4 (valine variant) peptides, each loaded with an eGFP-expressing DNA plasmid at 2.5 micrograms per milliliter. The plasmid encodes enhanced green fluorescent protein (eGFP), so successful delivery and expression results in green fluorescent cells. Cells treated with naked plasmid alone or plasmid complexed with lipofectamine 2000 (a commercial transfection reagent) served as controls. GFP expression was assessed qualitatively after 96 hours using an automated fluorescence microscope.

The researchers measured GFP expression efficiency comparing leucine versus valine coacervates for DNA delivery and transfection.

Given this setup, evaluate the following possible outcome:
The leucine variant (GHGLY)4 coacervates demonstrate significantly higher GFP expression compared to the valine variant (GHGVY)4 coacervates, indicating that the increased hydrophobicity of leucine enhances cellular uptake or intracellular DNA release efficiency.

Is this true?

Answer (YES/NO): YES